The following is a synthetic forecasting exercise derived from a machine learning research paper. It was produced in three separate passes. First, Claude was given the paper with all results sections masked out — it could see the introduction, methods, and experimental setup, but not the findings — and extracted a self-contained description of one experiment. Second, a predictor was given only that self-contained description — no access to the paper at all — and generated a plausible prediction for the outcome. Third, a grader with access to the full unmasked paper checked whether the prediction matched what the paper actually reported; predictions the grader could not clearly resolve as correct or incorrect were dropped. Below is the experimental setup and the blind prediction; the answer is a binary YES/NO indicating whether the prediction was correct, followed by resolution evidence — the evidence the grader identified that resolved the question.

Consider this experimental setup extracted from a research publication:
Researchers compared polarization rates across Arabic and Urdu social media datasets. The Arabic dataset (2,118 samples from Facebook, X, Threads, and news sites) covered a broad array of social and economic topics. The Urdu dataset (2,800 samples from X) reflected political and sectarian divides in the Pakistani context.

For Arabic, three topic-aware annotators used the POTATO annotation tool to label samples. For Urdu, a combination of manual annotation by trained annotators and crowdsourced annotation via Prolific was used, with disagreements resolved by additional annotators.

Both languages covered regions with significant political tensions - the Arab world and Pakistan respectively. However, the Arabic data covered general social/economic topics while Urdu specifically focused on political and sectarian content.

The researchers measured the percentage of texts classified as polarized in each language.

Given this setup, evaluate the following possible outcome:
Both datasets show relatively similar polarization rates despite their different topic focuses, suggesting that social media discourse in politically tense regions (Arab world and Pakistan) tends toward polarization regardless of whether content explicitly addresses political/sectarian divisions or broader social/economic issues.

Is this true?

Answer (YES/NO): NO